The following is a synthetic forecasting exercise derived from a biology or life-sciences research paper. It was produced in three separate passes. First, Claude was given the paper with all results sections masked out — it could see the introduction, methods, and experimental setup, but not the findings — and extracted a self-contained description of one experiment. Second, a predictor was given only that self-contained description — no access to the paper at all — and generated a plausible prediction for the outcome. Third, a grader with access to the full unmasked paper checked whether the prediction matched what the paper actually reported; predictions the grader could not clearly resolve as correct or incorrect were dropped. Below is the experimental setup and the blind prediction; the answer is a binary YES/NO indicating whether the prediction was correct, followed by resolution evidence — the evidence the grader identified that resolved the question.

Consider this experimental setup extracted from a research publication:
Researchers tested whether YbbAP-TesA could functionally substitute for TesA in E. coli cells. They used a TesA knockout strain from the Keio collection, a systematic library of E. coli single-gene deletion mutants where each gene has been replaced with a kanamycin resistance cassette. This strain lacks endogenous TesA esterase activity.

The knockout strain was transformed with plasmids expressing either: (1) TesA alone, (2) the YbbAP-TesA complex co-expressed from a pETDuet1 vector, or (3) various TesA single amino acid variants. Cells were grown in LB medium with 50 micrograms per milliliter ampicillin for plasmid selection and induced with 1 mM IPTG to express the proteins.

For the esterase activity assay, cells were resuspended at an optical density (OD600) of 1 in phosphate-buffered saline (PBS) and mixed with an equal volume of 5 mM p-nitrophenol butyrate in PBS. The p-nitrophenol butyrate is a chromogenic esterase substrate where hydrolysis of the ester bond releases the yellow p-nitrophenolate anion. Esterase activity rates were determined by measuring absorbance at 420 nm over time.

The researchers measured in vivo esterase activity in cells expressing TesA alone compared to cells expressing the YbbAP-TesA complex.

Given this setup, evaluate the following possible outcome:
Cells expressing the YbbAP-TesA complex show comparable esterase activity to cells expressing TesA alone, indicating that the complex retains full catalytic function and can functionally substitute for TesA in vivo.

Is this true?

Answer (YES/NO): YES